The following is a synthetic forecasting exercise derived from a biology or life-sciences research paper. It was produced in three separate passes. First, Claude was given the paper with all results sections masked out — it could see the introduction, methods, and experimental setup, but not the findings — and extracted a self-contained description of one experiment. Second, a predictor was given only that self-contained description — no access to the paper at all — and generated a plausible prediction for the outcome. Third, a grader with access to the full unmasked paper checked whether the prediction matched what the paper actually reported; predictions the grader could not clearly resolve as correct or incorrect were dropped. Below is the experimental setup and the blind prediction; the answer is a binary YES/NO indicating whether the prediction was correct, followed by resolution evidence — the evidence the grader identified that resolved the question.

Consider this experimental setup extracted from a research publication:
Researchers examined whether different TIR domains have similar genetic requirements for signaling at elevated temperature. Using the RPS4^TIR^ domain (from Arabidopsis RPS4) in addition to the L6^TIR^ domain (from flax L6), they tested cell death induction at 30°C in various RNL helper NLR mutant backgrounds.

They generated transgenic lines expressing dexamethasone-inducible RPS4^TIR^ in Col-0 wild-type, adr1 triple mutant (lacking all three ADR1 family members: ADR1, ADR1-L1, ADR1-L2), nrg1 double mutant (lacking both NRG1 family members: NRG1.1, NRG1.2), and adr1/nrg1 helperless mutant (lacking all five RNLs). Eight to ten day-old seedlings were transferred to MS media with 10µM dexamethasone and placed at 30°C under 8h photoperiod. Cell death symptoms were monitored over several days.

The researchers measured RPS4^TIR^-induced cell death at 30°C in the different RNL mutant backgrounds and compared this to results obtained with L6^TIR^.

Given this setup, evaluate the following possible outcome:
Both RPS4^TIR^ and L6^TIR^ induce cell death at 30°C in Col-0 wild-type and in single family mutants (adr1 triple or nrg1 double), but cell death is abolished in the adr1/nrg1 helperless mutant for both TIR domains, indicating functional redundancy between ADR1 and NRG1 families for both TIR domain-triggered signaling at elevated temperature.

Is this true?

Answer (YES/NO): NO